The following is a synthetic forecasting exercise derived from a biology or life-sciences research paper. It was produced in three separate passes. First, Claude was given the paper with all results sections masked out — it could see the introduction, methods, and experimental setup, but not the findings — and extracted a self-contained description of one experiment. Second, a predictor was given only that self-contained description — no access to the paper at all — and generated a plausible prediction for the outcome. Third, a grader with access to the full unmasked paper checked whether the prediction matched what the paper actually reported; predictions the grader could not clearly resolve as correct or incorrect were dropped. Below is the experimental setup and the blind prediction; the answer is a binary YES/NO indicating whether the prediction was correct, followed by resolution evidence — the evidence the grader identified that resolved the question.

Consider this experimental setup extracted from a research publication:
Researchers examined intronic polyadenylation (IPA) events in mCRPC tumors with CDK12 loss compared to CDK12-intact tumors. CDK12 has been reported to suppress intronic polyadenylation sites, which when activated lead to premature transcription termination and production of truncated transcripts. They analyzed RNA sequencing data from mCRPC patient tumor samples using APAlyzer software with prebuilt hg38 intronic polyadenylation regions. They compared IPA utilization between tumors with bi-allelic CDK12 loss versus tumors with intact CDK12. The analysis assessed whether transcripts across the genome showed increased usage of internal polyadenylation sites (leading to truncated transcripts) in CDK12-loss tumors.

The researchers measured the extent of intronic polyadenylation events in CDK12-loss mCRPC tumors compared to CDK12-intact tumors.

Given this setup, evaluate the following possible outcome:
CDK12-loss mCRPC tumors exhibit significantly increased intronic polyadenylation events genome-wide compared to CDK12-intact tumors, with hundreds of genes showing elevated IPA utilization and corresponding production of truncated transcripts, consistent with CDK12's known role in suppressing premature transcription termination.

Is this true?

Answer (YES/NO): NO